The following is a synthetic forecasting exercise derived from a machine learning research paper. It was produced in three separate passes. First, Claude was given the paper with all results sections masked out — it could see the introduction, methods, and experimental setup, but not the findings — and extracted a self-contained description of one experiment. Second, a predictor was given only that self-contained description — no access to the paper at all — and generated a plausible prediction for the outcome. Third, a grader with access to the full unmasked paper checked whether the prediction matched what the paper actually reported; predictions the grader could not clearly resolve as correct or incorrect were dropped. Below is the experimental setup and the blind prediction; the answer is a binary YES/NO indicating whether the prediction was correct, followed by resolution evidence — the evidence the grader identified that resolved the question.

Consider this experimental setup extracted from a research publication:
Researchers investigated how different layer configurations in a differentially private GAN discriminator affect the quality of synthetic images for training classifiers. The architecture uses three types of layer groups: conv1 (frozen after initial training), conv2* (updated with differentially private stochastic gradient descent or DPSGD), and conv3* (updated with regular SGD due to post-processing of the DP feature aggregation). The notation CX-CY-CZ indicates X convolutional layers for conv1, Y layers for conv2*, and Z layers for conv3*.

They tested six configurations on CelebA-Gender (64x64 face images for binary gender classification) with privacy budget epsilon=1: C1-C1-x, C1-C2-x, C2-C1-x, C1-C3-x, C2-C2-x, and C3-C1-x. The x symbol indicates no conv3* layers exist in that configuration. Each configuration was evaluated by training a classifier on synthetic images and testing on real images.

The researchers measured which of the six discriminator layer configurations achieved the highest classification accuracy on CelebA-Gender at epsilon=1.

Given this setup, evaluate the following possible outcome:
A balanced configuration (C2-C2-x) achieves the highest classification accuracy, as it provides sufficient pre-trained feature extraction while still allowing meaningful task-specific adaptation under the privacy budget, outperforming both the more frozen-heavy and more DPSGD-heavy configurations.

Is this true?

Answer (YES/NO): NO